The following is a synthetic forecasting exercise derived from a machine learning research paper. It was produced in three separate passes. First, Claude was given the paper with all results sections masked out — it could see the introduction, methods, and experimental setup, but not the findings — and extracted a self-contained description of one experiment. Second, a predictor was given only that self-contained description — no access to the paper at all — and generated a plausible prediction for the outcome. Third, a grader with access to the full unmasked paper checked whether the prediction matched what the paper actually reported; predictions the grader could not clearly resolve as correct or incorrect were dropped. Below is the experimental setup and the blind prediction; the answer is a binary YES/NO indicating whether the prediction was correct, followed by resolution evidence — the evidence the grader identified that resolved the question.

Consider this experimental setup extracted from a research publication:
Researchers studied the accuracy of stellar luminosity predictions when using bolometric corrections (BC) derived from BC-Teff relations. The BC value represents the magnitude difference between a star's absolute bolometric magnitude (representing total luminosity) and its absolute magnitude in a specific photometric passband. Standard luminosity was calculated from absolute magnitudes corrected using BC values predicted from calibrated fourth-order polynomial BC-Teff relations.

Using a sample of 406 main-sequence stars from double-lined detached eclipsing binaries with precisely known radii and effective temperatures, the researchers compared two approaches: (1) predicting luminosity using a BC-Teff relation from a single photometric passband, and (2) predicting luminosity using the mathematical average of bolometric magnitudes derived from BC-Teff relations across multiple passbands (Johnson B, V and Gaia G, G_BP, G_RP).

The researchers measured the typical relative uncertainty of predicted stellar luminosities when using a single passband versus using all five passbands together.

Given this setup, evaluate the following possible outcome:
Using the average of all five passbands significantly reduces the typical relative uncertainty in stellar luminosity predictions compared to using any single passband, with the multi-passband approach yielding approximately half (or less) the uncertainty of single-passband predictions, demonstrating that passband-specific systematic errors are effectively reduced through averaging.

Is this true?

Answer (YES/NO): YES